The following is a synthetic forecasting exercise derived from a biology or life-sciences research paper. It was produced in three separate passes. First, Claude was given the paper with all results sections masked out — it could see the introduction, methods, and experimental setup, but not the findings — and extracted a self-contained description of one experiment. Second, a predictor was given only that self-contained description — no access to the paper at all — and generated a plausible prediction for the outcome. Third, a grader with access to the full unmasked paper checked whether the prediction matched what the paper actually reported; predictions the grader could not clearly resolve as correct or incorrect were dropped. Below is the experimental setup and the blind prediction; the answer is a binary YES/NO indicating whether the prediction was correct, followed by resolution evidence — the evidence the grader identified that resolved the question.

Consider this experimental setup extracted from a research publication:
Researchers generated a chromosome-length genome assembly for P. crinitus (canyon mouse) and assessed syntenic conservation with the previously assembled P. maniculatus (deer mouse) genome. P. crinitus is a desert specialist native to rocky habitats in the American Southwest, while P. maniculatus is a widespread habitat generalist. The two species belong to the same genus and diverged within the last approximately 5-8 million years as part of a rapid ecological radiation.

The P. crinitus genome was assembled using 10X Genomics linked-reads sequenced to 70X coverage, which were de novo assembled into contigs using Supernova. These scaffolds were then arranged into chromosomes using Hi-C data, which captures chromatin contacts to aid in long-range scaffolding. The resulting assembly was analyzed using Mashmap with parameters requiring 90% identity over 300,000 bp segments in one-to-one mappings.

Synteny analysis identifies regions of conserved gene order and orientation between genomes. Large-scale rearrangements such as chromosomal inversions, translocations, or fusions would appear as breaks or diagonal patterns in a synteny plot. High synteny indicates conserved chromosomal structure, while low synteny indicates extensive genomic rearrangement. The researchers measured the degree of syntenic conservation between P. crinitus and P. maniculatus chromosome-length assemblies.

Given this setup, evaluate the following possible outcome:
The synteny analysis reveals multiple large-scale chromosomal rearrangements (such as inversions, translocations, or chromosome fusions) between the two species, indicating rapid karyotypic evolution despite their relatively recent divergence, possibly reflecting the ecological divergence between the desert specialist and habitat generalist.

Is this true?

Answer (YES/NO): NO